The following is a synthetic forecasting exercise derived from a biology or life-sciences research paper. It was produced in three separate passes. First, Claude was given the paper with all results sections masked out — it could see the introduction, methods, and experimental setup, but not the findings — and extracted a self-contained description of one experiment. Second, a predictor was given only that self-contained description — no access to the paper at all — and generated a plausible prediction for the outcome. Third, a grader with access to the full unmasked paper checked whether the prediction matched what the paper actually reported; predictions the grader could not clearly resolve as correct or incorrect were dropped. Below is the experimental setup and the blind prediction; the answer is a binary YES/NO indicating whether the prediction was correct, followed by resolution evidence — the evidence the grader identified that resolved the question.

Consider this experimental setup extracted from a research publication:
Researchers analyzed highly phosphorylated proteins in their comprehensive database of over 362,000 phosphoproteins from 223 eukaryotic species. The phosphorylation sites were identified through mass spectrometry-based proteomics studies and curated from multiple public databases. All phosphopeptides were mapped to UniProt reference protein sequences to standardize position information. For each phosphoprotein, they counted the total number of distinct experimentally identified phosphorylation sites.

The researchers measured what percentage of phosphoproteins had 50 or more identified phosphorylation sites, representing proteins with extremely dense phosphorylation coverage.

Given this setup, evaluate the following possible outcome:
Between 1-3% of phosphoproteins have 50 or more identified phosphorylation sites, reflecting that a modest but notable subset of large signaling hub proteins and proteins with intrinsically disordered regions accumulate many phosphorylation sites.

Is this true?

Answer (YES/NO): YES